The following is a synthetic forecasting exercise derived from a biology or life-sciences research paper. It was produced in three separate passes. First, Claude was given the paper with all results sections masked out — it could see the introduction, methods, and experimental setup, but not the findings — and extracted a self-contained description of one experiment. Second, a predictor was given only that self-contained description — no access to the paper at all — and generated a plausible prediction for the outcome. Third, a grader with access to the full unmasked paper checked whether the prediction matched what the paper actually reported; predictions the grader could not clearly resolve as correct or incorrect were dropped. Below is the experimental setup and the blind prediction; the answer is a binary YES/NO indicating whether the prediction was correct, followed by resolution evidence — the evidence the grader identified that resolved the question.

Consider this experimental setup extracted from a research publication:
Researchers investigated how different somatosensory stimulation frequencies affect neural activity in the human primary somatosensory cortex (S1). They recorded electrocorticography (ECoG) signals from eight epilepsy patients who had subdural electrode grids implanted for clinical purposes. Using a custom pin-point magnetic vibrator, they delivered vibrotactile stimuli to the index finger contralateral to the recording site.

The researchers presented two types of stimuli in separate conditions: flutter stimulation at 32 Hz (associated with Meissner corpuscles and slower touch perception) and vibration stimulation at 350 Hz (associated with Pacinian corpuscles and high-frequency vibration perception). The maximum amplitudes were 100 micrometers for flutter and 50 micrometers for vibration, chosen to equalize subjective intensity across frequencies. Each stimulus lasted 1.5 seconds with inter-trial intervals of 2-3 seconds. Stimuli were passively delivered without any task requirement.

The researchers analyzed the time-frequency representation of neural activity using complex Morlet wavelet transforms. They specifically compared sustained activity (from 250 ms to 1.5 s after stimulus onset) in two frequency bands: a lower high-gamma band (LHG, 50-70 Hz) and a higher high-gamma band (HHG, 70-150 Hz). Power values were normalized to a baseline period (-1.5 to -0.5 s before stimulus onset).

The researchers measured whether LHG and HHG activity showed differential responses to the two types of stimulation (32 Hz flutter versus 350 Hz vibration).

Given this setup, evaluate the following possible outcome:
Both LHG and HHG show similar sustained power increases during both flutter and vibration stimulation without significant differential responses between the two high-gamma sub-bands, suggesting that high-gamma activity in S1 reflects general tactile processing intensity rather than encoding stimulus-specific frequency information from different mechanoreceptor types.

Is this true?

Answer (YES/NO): NO